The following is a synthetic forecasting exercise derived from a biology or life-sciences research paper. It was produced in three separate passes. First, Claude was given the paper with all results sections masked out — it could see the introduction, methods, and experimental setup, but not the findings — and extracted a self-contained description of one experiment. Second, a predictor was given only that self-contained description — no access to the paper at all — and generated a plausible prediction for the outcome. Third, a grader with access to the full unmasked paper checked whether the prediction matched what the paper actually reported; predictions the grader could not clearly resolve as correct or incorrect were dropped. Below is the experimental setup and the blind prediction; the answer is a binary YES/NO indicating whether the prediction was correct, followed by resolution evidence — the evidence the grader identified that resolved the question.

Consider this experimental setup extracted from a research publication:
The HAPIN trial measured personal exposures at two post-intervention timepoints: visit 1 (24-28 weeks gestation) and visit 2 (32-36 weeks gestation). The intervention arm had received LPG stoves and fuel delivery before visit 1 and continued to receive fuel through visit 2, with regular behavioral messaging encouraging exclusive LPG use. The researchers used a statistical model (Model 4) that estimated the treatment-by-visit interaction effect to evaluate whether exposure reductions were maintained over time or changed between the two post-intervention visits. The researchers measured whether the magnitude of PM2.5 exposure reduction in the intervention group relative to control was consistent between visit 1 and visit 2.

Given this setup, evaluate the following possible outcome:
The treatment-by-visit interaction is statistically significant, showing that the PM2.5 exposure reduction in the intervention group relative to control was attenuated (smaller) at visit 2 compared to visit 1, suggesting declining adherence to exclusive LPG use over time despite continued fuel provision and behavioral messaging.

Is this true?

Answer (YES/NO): NO